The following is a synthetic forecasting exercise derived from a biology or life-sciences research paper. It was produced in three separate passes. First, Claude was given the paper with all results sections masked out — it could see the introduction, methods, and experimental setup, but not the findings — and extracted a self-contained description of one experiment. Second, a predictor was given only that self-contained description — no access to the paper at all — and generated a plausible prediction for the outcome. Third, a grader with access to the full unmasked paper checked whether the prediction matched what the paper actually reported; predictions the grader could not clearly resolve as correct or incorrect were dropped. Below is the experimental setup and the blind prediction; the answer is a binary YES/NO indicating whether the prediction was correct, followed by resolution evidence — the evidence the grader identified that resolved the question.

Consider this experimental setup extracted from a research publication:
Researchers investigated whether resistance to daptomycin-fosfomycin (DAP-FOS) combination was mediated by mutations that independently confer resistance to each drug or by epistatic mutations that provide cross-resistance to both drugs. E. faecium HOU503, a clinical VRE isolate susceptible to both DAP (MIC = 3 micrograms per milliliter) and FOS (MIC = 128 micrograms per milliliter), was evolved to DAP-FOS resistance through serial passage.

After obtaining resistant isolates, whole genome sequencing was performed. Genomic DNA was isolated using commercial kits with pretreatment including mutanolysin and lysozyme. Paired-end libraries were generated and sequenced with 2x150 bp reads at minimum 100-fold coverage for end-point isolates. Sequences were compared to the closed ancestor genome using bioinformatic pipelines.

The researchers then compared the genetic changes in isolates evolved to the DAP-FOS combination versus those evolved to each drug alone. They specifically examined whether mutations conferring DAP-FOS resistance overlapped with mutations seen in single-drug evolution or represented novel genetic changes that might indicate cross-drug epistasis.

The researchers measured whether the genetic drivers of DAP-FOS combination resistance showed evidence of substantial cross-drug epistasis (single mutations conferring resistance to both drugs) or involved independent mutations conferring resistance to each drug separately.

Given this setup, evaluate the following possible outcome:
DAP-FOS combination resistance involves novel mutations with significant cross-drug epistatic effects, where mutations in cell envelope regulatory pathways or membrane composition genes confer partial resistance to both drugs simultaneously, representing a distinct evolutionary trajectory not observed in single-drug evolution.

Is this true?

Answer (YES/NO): NO